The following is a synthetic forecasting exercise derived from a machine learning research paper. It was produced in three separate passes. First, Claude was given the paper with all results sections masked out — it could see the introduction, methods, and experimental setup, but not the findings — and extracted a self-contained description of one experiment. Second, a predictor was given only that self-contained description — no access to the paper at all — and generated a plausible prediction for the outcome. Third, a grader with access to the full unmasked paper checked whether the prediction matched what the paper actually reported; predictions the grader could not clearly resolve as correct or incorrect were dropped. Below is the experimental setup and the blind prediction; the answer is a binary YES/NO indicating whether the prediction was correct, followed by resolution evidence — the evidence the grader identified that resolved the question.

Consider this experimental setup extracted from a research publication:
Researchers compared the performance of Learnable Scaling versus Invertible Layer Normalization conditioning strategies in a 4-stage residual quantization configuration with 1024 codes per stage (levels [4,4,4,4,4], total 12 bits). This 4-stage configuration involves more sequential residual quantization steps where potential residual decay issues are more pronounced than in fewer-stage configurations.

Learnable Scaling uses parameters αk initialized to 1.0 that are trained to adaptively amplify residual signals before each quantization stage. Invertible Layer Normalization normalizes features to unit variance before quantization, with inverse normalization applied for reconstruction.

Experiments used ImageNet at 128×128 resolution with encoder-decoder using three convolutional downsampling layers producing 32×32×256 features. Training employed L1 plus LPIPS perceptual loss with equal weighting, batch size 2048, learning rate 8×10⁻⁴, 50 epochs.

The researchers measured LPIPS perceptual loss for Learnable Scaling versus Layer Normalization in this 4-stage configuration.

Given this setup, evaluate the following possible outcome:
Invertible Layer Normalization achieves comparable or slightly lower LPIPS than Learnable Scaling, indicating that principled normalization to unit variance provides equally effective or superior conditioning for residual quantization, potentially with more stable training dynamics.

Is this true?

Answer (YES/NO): YES